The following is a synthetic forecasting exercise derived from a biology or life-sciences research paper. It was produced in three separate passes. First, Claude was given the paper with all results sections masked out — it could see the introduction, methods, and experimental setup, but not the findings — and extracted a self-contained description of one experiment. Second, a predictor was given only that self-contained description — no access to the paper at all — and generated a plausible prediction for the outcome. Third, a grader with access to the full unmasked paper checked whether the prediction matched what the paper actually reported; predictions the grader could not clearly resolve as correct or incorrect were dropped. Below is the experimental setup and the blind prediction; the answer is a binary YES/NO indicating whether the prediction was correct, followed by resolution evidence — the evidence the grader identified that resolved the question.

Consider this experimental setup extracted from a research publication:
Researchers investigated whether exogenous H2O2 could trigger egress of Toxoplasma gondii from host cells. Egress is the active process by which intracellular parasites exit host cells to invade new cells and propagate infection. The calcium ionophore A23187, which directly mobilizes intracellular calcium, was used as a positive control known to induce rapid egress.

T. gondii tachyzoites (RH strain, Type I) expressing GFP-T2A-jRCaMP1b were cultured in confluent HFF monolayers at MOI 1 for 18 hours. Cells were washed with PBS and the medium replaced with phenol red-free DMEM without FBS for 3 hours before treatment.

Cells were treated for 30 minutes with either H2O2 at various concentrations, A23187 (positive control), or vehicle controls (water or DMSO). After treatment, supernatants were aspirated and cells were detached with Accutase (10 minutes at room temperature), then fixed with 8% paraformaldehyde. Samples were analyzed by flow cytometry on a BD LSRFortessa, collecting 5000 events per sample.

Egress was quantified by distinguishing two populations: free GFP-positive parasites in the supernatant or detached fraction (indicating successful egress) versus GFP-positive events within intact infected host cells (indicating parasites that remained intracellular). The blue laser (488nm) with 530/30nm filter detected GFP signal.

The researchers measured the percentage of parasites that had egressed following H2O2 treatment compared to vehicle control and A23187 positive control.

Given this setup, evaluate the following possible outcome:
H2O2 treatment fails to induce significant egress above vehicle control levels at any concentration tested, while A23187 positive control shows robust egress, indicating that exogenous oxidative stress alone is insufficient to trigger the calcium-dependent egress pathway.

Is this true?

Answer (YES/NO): NO